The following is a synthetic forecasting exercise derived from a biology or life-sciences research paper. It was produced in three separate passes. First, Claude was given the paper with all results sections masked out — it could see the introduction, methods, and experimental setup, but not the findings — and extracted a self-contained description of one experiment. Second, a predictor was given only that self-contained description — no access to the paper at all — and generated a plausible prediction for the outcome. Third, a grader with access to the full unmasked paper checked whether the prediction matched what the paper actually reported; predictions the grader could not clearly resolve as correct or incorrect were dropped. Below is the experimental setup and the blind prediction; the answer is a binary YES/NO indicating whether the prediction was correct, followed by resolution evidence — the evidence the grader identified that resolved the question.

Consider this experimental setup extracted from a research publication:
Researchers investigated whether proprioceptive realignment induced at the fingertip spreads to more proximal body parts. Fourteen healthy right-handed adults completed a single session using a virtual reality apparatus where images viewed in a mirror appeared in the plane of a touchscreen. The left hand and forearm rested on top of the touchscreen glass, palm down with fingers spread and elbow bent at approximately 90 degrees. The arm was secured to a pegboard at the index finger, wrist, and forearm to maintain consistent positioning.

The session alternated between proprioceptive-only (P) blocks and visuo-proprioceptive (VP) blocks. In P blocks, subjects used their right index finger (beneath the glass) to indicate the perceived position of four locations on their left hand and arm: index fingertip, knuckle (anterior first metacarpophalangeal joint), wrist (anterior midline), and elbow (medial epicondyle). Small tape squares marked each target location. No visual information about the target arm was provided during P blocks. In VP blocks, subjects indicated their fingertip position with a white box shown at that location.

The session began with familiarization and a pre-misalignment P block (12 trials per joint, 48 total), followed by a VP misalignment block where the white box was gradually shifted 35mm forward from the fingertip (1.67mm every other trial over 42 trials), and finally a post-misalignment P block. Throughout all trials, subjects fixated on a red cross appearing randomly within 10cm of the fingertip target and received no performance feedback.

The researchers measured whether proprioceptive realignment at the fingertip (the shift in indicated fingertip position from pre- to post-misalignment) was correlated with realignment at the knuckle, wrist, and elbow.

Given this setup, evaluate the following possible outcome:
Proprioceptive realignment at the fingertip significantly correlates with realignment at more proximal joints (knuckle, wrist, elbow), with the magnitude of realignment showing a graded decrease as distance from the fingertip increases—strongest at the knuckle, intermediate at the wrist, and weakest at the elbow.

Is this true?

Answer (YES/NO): NO